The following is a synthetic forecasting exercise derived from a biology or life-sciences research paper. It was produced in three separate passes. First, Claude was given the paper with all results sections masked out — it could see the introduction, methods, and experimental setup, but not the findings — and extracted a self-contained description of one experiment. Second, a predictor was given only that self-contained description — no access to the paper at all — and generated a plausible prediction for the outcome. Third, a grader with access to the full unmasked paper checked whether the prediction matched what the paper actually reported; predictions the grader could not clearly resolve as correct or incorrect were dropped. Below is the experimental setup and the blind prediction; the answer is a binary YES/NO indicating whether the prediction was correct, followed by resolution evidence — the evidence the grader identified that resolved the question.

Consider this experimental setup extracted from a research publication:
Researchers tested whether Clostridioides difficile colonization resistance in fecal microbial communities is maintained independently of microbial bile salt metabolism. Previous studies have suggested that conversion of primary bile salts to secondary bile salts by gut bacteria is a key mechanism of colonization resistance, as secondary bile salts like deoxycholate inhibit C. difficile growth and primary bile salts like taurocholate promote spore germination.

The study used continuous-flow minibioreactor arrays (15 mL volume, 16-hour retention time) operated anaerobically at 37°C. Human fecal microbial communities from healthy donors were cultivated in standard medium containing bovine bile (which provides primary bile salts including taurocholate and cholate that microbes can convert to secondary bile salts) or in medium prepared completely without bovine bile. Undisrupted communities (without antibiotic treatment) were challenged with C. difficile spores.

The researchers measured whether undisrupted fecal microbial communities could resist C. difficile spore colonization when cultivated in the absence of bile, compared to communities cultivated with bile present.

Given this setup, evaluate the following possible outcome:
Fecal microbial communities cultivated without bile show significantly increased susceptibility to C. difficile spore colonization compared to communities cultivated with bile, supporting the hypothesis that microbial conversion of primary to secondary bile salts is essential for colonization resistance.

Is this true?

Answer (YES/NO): NO